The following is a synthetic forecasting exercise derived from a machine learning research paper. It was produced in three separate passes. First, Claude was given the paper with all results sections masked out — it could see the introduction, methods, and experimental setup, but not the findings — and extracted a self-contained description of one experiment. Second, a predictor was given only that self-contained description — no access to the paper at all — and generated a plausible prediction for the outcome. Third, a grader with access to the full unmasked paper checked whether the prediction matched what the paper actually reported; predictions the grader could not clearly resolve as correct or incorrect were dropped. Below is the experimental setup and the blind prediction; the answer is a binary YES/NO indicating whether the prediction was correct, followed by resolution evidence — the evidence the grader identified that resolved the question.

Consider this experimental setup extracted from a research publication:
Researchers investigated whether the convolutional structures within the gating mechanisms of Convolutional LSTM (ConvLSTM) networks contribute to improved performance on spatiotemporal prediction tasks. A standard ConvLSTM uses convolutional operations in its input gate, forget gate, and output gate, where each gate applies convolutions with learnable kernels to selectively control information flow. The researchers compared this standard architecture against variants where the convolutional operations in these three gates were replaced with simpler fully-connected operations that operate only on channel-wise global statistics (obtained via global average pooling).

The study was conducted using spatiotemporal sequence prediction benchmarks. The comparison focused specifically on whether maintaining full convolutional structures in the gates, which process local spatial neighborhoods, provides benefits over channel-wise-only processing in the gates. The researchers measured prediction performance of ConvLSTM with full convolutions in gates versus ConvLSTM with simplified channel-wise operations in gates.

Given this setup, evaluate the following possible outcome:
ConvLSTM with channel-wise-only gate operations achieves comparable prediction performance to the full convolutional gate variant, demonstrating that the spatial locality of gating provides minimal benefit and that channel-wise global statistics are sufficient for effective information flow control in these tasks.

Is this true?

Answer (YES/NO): YES